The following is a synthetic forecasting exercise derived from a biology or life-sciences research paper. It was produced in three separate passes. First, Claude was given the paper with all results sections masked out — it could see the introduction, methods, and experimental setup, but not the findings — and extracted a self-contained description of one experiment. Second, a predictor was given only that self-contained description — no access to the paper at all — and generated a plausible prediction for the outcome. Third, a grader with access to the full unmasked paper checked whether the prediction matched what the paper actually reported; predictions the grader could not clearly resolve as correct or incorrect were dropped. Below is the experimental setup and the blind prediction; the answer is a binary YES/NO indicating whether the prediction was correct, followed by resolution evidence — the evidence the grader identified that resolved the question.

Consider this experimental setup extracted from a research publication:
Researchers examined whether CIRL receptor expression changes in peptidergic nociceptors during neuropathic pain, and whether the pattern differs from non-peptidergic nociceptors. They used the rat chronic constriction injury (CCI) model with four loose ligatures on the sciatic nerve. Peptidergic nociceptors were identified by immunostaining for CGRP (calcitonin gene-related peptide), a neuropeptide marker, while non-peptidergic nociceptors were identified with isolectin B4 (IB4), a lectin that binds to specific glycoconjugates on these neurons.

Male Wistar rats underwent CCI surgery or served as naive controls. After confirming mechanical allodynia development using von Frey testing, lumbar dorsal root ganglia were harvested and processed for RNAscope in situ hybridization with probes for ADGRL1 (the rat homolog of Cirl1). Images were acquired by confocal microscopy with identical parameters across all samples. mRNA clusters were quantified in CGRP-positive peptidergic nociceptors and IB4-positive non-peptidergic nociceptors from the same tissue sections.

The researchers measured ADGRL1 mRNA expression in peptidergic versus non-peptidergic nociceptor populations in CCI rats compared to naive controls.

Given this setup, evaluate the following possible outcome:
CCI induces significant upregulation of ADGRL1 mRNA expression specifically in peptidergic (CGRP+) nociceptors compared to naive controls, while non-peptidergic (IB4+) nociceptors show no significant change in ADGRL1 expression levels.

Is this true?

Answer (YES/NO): NO